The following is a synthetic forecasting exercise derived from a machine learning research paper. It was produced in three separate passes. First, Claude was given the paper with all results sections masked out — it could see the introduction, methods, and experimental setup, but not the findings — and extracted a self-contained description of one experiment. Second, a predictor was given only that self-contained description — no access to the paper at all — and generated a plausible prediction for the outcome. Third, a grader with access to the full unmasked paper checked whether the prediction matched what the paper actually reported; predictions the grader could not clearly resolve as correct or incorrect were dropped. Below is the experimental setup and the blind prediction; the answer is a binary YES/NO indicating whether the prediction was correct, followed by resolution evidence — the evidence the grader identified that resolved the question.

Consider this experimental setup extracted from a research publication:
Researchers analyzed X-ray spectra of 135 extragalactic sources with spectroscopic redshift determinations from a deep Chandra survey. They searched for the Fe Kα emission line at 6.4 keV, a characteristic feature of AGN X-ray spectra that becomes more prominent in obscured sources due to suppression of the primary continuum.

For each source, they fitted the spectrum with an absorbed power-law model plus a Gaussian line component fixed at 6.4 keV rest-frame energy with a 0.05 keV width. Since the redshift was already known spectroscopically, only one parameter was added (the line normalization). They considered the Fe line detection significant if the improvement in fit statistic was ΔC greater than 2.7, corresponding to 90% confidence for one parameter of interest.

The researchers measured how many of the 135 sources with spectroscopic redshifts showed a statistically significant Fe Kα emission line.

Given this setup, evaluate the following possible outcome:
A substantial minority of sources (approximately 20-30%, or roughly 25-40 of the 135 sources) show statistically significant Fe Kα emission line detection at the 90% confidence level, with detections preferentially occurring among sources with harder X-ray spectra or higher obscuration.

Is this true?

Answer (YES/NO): NO